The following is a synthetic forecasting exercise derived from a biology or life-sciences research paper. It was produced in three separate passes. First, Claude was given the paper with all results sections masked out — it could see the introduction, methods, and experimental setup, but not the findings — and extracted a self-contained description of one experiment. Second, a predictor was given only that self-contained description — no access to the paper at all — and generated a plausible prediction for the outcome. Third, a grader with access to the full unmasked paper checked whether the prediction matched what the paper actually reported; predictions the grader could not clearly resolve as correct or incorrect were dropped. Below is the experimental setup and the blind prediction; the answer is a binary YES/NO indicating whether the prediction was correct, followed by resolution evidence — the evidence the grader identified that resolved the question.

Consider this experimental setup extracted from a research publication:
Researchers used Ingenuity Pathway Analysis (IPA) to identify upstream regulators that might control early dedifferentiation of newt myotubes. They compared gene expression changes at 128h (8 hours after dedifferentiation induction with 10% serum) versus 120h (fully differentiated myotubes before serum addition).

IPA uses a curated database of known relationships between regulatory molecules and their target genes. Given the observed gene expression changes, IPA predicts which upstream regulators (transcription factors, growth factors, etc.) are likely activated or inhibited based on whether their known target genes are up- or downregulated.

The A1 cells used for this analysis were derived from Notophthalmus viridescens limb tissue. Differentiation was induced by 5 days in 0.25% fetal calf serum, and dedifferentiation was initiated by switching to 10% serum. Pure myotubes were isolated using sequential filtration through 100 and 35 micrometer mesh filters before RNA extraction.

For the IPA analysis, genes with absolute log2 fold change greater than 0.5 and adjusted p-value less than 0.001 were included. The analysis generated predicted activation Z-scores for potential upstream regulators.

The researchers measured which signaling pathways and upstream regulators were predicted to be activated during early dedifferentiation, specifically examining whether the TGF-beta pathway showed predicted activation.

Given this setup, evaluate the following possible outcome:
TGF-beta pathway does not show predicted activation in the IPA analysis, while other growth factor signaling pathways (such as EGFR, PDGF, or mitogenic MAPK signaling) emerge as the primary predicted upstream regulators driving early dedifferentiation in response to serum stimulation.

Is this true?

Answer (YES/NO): NO